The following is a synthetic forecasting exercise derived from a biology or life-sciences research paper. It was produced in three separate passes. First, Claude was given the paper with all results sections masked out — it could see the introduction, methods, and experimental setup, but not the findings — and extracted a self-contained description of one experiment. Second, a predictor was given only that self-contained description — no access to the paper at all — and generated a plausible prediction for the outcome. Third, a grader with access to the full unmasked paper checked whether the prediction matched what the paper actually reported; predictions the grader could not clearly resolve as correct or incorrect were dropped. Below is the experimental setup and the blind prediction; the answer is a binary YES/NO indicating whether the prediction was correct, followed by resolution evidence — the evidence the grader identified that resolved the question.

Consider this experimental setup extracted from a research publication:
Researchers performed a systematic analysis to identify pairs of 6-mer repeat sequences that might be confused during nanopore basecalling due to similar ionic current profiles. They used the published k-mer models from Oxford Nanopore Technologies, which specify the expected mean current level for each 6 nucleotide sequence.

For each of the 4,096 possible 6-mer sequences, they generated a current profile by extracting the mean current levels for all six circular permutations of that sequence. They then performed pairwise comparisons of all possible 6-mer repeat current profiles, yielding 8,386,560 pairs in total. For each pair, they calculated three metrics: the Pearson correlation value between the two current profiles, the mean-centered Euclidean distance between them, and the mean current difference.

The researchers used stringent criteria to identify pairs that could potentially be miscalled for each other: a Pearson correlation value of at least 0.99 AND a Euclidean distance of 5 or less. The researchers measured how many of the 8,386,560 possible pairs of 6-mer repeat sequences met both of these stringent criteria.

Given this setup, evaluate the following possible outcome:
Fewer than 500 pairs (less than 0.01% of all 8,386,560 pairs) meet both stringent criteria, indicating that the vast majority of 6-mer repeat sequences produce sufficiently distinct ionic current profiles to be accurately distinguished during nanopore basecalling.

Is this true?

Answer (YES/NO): NO